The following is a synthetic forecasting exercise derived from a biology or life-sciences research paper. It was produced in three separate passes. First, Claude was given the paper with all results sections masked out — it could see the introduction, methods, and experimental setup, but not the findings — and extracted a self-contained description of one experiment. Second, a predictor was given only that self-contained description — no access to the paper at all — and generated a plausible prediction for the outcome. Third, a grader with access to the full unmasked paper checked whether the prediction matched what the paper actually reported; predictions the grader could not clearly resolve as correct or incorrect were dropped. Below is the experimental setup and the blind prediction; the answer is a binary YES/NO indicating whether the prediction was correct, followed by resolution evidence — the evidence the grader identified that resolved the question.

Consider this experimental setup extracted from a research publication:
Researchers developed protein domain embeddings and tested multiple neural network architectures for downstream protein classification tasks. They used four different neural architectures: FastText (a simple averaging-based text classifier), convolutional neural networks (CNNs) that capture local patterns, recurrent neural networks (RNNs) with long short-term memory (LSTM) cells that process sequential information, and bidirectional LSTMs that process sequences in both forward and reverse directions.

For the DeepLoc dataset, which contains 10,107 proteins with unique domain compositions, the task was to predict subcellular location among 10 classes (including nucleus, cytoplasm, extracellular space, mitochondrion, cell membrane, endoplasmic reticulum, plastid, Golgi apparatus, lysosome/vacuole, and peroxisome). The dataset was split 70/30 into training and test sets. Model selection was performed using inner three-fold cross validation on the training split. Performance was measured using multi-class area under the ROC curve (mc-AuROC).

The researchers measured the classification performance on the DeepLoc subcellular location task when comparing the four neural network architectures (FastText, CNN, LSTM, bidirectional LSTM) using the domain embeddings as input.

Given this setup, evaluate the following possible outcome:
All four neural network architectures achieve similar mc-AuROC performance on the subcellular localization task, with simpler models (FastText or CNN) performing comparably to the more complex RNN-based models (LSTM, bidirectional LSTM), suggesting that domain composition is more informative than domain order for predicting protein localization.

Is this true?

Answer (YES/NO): NO